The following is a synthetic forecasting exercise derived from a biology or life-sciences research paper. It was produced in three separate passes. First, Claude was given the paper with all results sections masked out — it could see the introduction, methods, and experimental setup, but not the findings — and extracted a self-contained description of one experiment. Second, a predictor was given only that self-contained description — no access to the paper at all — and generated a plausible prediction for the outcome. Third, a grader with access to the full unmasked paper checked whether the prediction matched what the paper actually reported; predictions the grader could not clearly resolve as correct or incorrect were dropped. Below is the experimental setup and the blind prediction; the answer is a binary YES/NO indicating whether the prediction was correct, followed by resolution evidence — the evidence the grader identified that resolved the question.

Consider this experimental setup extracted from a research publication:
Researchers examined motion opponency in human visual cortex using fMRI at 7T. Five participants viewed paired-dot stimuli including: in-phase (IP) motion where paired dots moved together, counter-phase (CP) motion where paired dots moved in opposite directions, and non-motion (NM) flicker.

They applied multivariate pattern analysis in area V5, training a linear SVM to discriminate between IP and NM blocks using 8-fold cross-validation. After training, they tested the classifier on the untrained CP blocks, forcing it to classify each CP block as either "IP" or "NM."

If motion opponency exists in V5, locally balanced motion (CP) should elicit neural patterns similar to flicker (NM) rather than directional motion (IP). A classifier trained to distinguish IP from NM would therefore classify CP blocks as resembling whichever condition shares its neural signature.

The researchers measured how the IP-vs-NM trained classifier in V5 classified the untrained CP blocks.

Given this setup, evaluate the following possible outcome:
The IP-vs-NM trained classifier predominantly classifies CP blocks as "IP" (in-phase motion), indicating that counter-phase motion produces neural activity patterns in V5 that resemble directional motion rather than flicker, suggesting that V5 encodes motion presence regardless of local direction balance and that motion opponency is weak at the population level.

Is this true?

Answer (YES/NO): NO